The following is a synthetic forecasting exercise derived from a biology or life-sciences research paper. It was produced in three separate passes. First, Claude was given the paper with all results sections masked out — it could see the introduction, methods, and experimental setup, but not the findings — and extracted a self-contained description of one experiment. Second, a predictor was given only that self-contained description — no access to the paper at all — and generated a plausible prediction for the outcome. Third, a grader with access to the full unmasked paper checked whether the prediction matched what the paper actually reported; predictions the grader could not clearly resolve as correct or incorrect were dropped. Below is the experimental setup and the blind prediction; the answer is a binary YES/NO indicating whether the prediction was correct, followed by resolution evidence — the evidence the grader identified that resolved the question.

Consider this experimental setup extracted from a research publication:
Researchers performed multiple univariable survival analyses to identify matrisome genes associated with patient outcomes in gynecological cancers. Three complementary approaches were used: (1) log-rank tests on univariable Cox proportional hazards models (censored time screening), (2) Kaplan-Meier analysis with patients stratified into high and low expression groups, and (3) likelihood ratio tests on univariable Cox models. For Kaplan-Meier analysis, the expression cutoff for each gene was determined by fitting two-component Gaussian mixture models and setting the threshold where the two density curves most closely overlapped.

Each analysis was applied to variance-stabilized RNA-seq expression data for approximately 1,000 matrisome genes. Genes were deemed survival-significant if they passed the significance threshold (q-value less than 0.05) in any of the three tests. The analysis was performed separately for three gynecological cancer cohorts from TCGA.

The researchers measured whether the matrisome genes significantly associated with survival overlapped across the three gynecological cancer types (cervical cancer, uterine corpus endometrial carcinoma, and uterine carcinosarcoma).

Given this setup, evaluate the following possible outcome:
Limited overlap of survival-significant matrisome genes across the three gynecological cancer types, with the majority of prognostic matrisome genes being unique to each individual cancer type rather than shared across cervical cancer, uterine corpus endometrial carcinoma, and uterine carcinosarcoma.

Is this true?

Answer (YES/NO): YES